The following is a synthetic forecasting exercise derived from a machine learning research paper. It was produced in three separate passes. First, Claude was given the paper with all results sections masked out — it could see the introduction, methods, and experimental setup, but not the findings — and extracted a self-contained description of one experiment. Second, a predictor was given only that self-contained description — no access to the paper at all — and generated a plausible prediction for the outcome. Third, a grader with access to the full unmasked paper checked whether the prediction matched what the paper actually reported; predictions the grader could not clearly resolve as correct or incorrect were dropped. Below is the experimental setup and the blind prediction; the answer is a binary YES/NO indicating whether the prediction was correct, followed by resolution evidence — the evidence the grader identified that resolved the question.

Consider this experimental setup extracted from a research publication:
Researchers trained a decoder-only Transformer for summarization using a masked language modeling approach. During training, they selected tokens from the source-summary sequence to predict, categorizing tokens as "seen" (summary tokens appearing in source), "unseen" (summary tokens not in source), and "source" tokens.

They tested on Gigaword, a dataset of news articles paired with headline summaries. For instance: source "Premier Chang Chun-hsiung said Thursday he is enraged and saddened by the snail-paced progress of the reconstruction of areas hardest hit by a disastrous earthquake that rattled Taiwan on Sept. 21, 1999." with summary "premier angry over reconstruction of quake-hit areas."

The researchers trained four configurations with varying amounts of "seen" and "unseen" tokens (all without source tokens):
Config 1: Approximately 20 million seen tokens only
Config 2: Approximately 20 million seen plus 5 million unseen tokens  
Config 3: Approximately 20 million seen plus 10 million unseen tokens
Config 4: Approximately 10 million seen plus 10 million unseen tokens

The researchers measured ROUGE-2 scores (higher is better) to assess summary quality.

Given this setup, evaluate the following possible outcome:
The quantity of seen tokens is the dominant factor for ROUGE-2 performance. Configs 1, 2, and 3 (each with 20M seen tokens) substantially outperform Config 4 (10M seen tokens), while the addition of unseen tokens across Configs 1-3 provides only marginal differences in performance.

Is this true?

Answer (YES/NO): NO